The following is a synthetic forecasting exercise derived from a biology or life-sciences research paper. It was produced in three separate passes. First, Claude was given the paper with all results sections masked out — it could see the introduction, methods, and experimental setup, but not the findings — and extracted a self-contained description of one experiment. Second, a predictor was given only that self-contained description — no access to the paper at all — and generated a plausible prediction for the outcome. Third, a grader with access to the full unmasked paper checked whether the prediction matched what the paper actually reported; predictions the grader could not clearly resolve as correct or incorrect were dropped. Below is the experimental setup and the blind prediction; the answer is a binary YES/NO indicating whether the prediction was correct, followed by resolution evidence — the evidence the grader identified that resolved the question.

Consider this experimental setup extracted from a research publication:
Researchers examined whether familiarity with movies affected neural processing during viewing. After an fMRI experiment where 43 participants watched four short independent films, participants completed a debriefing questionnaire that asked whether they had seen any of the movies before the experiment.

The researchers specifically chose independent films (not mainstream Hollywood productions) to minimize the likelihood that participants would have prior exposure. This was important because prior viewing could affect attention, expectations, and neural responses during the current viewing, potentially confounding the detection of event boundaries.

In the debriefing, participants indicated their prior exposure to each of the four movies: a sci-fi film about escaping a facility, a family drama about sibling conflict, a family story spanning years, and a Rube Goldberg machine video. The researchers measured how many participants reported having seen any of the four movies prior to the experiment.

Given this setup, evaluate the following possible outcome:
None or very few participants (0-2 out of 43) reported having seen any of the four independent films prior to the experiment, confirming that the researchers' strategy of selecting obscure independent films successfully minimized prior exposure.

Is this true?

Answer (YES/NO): NO